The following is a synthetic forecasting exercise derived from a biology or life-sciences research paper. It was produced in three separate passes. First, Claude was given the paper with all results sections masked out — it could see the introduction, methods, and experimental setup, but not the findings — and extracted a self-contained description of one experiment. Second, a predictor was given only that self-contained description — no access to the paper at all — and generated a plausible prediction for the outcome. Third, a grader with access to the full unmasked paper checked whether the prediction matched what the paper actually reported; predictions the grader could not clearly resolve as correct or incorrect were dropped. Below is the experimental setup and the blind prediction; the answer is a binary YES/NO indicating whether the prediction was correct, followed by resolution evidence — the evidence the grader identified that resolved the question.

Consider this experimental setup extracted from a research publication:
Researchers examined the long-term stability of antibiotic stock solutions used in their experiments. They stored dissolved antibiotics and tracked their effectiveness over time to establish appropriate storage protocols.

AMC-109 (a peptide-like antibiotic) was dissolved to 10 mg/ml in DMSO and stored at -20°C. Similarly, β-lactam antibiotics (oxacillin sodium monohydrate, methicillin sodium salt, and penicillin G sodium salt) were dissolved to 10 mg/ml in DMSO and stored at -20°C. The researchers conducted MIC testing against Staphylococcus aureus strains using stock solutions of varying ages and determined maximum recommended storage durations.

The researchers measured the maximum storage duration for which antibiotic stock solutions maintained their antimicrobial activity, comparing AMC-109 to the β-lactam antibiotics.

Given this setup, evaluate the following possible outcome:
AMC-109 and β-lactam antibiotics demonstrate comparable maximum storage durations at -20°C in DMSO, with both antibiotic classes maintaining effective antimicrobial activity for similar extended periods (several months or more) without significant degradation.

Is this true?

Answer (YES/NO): NO